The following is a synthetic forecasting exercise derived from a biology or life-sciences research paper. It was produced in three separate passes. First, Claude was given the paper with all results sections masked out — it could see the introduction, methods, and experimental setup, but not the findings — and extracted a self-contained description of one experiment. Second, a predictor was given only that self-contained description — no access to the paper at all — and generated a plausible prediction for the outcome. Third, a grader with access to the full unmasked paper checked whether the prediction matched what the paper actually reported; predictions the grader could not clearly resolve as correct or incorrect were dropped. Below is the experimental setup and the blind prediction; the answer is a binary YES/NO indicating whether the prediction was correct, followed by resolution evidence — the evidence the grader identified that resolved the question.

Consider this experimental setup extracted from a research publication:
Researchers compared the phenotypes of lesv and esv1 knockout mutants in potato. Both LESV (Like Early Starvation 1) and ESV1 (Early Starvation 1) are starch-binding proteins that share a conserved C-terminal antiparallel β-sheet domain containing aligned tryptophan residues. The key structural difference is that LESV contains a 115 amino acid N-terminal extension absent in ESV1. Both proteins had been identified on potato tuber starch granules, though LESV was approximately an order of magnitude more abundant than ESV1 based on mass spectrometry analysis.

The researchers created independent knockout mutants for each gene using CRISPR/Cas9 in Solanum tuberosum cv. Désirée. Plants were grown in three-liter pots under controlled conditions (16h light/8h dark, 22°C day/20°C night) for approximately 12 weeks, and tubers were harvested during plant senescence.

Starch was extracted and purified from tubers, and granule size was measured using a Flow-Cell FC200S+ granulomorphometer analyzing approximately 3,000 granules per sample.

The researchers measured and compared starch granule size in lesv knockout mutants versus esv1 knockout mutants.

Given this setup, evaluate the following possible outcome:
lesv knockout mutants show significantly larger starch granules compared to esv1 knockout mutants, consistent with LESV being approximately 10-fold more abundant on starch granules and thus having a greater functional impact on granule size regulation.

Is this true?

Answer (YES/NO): NO